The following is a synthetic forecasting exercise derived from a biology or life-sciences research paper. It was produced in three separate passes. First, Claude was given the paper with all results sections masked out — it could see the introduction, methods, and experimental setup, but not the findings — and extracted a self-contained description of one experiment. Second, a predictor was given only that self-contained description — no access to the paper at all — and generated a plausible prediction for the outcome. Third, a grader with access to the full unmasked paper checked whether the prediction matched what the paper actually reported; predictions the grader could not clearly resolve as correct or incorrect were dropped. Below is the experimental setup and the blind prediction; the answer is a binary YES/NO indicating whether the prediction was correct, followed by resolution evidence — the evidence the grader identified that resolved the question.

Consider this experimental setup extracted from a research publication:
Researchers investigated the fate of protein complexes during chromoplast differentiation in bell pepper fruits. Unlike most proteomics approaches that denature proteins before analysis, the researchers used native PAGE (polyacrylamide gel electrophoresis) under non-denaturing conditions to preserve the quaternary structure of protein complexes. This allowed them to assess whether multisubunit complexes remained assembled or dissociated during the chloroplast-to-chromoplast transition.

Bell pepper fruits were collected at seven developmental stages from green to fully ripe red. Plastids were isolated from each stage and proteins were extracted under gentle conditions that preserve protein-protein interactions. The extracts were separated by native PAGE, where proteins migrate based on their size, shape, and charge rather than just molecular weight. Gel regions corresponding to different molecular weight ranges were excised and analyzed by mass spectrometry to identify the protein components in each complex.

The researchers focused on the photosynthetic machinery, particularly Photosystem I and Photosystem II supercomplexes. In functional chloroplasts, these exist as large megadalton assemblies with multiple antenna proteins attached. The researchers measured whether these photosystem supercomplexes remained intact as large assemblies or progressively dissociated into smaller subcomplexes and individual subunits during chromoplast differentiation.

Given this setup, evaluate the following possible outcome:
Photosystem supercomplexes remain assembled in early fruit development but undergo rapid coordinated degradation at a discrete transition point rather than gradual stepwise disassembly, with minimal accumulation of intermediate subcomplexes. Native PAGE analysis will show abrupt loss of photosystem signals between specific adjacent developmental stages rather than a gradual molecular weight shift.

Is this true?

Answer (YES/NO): NO